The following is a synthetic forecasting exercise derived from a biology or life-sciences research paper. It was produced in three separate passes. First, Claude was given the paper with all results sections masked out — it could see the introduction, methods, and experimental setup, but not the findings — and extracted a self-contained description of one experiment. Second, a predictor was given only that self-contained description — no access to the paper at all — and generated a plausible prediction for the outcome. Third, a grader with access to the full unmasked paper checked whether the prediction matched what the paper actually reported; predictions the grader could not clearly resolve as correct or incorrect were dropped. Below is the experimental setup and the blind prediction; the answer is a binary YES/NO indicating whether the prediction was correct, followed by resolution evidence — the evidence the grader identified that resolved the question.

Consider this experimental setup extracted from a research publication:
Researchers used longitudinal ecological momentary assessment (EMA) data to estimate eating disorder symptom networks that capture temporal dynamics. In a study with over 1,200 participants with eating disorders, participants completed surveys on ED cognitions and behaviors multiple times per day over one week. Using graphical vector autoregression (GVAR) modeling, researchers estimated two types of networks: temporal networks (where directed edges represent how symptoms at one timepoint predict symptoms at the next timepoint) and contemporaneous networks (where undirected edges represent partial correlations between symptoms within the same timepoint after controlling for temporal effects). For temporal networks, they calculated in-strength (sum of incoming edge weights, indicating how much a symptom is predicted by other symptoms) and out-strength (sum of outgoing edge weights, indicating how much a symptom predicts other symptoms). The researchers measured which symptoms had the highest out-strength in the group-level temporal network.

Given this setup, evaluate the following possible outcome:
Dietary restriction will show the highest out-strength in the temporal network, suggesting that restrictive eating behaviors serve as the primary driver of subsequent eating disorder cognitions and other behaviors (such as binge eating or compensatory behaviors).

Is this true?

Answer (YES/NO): NO